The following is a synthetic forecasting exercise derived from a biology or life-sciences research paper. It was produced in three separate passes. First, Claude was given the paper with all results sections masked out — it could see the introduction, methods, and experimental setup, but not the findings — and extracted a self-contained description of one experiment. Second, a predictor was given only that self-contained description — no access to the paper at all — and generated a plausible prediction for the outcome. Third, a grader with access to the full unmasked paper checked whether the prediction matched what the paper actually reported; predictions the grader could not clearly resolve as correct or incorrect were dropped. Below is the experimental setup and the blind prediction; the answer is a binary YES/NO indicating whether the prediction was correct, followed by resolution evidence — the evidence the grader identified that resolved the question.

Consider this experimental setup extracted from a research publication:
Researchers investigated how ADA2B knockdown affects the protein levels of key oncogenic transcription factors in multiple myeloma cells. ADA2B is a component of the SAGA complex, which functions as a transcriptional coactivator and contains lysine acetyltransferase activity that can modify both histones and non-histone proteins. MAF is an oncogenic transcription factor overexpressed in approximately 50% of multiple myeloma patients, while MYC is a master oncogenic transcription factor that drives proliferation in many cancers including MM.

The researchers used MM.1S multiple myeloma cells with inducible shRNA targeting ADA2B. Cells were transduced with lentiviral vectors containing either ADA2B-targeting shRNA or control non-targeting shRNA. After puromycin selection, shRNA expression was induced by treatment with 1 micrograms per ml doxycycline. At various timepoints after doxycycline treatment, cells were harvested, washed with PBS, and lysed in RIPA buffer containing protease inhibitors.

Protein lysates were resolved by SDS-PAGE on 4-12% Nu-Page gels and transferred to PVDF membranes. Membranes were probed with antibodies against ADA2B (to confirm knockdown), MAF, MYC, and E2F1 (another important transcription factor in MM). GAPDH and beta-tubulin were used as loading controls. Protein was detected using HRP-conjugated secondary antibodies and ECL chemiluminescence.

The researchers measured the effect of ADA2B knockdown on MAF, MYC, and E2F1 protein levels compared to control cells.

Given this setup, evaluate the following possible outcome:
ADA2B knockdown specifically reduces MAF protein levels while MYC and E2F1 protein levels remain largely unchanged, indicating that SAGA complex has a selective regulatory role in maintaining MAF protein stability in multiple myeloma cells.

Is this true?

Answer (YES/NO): NO